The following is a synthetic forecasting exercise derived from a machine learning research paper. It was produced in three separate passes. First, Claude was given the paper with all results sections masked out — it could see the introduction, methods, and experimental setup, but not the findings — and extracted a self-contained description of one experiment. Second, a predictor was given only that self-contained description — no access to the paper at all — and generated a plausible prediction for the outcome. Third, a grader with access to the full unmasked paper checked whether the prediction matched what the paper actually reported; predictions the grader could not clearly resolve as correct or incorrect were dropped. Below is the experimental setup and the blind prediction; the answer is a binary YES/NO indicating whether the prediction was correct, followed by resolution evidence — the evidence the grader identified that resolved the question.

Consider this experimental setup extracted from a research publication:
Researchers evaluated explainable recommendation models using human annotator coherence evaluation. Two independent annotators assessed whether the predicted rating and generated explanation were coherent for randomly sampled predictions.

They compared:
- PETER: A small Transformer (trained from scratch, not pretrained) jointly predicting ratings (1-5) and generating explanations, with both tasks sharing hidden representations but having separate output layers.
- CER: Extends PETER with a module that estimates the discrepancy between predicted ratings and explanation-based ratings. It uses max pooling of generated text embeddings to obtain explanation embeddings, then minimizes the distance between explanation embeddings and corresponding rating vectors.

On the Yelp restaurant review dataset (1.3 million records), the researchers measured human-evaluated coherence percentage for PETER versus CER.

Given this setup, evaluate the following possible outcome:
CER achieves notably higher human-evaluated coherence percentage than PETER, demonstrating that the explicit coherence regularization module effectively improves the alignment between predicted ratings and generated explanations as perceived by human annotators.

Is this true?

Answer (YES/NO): NO